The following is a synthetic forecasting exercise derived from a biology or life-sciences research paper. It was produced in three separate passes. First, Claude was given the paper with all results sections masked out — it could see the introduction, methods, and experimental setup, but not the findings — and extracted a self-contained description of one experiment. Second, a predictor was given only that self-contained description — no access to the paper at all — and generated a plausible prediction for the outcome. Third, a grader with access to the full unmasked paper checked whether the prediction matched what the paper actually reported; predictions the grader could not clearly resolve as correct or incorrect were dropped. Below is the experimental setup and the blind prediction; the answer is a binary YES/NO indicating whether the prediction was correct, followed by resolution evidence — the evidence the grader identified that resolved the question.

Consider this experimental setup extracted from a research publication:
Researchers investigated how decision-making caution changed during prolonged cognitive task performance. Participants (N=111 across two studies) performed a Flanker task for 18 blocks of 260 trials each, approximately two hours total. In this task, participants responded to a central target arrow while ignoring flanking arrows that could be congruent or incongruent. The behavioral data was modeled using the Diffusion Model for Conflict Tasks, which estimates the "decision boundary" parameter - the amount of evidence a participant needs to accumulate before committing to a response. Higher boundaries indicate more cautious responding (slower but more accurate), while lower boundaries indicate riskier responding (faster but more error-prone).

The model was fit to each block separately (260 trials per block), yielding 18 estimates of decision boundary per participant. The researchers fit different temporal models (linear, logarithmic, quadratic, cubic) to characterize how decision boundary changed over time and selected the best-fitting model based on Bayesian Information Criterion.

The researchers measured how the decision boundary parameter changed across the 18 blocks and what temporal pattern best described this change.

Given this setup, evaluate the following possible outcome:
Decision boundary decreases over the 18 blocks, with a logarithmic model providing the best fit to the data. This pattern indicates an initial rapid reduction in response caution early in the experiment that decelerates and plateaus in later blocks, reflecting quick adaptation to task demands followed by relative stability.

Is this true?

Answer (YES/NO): YES